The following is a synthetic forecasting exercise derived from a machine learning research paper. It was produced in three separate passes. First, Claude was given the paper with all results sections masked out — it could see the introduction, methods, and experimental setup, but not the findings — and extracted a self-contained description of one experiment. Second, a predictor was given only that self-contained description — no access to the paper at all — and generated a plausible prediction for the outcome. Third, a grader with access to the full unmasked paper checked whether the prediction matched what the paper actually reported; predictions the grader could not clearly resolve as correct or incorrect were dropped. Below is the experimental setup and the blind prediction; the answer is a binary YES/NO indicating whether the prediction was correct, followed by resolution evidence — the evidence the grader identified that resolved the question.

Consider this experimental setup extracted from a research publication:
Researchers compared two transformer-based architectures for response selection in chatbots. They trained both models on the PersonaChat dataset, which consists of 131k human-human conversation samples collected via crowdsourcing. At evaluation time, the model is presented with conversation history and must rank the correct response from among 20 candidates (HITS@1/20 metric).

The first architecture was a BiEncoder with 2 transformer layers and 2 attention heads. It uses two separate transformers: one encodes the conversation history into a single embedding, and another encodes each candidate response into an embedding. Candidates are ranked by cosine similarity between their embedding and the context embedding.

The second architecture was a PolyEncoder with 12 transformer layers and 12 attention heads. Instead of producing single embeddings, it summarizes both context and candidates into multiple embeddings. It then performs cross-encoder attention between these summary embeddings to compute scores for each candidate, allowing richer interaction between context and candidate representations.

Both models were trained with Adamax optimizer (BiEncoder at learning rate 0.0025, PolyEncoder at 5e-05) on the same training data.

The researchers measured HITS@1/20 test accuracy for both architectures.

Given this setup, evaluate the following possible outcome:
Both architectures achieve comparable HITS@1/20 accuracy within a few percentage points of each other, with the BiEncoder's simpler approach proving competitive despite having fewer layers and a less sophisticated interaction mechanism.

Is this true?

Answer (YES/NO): NO